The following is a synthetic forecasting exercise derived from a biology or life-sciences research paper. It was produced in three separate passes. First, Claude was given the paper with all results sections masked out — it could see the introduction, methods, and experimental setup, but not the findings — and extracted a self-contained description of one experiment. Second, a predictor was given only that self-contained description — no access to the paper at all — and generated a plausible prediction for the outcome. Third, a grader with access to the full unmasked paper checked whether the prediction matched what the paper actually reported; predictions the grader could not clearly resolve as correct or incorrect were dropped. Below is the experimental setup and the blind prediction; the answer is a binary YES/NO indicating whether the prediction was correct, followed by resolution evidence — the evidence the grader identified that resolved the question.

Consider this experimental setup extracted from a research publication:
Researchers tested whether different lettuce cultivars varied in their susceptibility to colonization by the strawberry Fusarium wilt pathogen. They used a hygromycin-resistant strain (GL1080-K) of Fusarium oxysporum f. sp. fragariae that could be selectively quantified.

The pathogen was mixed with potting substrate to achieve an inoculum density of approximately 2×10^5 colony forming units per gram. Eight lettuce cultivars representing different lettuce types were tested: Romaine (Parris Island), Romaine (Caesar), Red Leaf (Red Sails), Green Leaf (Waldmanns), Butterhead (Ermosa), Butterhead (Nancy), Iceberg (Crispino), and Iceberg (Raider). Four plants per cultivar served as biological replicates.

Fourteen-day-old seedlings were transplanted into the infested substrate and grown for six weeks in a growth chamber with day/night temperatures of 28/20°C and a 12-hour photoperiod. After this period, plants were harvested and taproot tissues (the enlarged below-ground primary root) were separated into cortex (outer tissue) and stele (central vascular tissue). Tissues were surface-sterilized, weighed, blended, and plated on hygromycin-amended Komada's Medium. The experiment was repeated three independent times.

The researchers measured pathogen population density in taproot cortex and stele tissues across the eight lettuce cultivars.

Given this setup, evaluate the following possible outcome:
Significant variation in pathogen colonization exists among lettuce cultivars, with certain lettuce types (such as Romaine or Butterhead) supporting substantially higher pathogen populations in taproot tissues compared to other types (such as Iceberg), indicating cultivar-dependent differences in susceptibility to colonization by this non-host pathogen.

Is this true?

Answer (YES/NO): NO